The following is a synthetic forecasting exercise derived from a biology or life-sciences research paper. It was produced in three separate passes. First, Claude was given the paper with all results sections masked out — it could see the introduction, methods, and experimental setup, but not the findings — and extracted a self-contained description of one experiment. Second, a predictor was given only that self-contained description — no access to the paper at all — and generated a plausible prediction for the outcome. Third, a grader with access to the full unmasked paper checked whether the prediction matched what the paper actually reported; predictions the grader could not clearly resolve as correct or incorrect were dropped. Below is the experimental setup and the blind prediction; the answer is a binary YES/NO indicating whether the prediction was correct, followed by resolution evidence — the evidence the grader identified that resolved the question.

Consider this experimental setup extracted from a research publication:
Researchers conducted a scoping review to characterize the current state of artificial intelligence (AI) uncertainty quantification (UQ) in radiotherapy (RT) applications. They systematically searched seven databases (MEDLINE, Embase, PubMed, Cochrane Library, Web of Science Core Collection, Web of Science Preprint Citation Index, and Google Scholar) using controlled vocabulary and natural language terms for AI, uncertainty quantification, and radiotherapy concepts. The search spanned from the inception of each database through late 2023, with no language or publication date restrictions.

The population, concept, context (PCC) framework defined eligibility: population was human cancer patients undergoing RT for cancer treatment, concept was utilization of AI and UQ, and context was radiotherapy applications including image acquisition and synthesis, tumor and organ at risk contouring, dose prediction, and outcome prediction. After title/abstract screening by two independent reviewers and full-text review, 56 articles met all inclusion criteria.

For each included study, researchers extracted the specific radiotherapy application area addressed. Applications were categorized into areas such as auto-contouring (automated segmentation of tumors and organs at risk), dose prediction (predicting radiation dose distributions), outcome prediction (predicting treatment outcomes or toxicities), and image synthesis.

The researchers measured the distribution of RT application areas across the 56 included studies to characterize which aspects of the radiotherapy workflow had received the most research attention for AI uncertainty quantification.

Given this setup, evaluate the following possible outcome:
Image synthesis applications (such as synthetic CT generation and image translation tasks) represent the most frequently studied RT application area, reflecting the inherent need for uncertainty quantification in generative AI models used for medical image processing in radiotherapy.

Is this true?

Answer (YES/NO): NO